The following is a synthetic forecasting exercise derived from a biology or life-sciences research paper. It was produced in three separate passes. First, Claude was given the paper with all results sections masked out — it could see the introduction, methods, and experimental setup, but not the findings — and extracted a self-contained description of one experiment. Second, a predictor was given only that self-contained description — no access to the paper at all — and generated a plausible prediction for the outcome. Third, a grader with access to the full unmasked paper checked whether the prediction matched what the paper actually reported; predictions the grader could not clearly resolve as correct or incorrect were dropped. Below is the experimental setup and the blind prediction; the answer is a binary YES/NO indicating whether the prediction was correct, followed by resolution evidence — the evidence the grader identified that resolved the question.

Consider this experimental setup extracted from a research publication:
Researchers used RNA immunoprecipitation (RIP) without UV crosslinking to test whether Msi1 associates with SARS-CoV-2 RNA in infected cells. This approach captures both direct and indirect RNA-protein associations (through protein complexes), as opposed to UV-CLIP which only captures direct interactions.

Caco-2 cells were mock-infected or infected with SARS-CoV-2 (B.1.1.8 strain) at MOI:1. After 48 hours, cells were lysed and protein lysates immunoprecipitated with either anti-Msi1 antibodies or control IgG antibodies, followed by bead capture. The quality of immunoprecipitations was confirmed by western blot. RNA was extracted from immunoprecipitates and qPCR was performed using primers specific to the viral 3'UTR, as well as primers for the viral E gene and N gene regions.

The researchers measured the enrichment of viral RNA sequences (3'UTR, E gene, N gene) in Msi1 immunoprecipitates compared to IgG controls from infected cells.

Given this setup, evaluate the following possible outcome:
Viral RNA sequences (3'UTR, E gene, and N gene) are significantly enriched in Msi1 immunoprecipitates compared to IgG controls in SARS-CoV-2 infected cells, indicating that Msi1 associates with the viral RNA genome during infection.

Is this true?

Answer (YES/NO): YES